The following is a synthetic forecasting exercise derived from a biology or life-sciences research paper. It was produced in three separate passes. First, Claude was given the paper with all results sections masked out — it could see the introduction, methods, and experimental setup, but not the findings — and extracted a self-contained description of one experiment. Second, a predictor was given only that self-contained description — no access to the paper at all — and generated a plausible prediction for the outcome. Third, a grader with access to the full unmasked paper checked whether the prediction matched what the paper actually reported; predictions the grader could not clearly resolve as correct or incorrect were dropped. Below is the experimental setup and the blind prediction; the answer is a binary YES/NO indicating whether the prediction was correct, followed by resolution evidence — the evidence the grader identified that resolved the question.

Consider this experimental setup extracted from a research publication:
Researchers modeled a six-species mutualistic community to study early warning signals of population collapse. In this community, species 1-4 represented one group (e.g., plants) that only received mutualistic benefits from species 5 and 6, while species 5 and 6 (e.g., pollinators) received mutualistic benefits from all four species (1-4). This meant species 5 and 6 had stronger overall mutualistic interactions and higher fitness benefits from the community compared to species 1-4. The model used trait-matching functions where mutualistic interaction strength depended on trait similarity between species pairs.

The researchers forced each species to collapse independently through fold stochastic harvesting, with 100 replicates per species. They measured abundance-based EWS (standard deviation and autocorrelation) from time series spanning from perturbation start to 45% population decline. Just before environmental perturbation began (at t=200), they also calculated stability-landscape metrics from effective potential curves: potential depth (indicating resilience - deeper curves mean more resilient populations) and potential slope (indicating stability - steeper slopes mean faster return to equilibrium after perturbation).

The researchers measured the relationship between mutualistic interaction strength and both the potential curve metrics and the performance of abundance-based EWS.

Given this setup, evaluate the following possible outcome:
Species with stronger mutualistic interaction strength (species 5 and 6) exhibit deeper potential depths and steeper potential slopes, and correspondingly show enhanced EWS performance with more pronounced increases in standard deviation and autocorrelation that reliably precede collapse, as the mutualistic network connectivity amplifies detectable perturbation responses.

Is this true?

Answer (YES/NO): YES